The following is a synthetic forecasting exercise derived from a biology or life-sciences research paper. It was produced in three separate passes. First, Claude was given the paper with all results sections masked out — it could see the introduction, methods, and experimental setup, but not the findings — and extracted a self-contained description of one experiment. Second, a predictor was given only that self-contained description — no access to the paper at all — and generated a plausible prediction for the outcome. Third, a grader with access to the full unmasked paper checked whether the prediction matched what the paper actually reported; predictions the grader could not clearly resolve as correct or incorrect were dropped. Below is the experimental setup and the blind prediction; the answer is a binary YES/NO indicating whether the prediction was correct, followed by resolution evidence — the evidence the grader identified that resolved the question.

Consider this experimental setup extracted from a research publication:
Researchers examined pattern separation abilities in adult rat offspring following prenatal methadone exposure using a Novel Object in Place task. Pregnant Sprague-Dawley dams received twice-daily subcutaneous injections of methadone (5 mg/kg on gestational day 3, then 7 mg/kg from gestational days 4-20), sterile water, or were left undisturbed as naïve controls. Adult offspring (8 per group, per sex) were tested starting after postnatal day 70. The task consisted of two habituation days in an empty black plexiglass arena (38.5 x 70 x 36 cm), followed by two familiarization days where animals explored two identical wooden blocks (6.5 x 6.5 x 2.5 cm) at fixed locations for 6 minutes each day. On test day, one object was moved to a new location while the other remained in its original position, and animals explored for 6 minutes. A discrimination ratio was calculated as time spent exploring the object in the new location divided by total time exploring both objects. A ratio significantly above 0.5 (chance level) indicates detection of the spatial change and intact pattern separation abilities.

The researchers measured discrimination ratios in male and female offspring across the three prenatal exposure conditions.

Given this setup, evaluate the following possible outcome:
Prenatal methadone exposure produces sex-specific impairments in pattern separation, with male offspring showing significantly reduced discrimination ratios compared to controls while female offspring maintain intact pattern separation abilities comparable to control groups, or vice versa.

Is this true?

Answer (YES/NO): NO